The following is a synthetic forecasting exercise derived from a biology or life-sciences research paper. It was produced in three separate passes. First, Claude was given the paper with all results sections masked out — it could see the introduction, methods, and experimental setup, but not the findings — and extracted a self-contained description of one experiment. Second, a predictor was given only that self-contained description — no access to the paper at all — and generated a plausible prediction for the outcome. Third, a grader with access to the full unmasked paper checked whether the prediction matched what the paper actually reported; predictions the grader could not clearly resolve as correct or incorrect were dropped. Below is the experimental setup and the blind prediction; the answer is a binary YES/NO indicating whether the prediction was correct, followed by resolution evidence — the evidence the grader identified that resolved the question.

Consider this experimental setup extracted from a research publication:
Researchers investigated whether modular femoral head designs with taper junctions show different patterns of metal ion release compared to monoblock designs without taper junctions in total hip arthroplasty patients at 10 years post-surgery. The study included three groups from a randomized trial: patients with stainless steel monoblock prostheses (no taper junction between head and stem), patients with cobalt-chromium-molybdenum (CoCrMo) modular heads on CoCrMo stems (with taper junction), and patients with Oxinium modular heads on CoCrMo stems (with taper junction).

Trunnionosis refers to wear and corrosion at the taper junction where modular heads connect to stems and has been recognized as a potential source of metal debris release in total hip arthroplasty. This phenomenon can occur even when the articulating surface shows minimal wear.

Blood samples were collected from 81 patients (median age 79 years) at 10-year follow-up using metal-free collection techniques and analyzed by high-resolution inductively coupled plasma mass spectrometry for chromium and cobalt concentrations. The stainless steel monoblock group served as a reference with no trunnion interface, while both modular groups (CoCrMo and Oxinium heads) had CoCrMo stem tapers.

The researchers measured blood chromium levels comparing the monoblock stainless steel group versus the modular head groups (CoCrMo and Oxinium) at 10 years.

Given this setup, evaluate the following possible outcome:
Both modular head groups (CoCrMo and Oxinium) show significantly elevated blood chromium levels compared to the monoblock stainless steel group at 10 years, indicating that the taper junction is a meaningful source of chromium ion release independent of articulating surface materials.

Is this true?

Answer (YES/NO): NO